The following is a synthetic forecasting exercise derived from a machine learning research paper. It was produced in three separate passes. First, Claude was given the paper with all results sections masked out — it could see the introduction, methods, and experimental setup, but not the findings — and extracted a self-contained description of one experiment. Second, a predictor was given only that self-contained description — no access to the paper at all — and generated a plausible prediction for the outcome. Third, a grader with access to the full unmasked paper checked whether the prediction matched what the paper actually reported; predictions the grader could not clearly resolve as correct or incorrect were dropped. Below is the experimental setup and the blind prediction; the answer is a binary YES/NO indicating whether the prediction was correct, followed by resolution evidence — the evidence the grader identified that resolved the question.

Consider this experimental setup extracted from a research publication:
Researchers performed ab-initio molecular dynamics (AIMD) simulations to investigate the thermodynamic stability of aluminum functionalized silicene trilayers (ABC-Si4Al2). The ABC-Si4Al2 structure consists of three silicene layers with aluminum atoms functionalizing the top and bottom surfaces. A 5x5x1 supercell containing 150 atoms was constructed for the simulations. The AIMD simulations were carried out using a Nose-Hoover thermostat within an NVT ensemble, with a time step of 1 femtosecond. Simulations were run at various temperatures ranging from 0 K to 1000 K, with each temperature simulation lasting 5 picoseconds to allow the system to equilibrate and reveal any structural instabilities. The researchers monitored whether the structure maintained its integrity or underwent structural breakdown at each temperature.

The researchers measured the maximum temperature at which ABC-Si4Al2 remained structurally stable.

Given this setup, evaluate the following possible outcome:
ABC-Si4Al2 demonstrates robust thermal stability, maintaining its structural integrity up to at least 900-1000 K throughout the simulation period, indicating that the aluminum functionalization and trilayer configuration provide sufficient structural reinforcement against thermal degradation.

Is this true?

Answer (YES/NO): NO